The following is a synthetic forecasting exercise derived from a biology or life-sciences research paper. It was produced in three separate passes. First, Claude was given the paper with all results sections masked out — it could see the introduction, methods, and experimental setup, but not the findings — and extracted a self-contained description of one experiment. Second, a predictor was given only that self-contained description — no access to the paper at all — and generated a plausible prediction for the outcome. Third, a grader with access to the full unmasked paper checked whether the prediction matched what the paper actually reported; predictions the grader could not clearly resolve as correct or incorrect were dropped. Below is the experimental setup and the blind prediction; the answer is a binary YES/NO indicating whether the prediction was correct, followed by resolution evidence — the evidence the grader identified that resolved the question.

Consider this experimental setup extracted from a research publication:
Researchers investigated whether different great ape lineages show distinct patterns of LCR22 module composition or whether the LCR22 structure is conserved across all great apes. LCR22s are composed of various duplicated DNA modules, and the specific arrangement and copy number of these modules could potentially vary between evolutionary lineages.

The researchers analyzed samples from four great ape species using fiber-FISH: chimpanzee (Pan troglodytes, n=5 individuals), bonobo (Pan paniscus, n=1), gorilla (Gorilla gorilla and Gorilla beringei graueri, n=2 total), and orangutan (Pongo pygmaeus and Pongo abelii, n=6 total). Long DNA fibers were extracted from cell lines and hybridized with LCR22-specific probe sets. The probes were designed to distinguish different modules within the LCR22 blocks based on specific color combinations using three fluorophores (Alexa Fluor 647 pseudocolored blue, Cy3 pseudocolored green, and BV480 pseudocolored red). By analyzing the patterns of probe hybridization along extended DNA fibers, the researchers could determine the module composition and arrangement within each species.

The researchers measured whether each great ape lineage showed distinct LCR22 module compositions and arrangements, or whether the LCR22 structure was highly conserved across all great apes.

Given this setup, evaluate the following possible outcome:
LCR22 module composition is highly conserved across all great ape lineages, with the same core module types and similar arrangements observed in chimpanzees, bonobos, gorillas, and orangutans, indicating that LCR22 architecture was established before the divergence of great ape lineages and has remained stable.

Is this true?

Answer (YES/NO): NO